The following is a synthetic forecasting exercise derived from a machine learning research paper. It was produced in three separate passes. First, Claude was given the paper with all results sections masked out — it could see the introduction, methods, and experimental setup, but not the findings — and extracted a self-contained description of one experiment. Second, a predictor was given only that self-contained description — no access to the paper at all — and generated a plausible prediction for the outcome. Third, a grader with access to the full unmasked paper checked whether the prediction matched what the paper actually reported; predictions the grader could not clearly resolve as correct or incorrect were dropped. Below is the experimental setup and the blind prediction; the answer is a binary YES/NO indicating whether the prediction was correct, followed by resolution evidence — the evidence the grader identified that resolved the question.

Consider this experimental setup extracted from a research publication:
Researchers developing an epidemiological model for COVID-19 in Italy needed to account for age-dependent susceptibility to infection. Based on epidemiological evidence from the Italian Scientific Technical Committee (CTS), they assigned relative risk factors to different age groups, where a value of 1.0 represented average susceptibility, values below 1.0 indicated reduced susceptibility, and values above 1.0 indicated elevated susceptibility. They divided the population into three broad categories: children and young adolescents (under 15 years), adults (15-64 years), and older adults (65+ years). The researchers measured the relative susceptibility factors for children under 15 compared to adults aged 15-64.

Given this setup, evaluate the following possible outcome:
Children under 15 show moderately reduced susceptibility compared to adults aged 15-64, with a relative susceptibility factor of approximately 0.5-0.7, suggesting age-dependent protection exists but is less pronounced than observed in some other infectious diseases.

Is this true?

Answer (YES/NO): NO